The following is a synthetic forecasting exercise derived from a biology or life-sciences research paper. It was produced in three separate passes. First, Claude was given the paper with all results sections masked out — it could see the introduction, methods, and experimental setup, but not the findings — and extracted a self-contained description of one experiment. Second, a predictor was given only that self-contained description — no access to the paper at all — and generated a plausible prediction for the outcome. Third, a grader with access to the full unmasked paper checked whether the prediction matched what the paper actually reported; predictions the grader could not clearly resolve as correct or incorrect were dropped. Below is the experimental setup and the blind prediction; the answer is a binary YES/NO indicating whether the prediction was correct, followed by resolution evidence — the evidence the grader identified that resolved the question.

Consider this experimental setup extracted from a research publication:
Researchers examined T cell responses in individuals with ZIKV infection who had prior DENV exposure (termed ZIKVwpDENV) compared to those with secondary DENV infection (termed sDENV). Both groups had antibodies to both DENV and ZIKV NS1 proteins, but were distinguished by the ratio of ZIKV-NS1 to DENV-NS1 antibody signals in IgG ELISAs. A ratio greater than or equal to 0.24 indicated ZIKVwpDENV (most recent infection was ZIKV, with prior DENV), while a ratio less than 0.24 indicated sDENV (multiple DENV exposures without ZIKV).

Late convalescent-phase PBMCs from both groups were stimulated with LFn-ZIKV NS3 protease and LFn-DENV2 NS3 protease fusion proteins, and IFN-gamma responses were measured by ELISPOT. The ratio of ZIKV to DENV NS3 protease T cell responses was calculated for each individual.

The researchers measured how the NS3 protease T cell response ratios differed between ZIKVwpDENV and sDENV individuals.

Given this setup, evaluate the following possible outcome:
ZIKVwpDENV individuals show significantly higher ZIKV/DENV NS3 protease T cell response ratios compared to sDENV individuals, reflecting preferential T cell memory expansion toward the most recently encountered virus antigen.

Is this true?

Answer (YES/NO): YES